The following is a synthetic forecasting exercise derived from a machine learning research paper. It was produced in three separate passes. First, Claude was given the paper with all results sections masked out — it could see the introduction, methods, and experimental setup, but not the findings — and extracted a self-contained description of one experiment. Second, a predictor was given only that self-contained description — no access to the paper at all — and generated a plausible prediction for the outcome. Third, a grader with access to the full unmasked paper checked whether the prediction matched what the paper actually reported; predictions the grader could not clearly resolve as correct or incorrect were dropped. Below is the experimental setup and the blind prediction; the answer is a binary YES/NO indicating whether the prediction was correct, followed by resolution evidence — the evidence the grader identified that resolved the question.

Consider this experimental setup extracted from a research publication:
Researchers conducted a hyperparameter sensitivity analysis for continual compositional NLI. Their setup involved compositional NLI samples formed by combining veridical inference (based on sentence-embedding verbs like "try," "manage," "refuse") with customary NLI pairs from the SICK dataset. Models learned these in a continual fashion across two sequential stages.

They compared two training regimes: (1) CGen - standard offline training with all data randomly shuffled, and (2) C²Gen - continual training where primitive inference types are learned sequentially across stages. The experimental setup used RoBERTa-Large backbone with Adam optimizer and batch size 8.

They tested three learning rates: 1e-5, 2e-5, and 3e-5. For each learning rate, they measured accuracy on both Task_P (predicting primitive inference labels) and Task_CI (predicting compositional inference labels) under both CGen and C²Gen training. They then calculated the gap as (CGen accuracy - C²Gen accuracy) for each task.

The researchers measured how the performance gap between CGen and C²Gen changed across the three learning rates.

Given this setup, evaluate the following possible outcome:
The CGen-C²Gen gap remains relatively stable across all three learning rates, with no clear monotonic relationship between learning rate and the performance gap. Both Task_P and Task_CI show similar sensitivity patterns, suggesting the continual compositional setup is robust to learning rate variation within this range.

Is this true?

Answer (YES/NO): NO